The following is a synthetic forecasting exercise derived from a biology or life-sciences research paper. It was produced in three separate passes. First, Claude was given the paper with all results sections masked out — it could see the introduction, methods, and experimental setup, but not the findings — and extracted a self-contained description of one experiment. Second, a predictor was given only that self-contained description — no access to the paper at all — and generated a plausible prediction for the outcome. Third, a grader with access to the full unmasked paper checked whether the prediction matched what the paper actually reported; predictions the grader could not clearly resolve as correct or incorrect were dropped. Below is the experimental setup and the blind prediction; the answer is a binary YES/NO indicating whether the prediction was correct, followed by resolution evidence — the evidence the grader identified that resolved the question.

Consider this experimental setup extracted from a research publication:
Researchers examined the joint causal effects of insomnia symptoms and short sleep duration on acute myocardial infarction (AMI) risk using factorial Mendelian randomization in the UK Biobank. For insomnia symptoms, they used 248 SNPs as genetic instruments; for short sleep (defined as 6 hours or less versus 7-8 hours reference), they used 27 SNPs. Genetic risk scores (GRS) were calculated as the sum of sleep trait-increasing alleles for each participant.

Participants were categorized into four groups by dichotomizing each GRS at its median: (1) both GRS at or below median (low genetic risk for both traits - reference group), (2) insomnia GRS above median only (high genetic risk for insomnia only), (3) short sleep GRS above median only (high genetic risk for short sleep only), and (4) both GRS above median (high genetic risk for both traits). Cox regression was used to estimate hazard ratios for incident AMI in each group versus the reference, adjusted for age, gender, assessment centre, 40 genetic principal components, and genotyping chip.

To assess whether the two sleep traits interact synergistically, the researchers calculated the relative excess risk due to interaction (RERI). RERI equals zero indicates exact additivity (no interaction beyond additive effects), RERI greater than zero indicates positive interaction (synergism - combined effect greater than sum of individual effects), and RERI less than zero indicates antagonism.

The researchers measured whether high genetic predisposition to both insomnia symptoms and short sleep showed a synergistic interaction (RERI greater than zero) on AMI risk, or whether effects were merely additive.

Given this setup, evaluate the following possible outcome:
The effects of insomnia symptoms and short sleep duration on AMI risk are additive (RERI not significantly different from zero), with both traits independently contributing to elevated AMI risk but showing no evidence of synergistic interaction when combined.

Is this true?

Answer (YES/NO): YES